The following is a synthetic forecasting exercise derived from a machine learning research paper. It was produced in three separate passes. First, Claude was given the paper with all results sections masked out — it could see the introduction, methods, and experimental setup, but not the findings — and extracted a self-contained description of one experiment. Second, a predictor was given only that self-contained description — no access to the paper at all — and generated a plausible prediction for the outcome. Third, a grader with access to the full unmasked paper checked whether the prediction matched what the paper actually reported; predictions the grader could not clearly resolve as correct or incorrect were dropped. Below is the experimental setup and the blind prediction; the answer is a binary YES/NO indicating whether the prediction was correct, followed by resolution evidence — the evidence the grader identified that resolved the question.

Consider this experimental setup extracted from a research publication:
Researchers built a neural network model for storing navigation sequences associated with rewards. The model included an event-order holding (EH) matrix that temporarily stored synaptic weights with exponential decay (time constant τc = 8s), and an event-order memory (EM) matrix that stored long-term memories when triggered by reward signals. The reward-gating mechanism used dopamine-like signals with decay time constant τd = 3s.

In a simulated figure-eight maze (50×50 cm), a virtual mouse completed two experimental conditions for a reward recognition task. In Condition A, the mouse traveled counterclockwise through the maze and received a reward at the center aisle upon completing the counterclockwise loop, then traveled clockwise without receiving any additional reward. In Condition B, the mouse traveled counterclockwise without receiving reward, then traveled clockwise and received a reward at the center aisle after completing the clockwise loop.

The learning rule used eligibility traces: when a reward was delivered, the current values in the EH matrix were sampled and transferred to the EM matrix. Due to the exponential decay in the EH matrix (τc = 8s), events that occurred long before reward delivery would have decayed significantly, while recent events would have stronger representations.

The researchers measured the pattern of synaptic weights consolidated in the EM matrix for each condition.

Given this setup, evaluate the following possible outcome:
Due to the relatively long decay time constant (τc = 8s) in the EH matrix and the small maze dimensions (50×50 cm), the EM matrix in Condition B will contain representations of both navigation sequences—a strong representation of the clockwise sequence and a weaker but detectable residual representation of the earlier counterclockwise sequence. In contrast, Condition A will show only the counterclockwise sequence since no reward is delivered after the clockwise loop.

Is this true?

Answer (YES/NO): YES